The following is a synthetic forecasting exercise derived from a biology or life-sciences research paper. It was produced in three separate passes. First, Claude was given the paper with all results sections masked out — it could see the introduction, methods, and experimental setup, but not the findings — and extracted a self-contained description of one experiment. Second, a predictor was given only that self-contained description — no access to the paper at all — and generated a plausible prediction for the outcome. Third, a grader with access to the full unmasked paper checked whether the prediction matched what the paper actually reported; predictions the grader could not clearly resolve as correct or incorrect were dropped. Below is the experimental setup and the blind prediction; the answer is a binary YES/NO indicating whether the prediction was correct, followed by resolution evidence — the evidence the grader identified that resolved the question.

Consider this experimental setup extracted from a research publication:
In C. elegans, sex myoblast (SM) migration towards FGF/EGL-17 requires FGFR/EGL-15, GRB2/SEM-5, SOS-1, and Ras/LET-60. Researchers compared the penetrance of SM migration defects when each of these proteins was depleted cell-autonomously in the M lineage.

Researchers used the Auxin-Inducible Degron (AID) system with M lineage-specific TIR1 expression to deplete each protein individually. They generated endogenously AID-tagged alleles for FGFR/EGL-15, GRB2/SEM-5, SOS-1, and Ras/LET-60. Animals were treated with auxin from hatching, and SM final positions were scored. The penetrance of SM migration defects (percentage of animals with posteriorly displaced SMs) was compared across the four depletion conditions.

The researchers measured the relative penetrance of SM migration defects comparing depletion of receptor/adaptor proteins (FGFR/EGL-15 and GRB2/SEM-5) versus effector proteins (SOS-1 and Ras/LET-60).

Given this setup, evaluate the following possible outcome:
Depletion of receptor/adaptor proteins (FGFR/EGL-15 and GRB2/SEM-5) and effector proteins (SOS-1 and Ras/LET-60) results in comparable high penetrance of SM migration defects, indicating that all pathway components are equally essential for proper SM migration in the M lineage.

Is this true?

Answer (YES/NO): NO